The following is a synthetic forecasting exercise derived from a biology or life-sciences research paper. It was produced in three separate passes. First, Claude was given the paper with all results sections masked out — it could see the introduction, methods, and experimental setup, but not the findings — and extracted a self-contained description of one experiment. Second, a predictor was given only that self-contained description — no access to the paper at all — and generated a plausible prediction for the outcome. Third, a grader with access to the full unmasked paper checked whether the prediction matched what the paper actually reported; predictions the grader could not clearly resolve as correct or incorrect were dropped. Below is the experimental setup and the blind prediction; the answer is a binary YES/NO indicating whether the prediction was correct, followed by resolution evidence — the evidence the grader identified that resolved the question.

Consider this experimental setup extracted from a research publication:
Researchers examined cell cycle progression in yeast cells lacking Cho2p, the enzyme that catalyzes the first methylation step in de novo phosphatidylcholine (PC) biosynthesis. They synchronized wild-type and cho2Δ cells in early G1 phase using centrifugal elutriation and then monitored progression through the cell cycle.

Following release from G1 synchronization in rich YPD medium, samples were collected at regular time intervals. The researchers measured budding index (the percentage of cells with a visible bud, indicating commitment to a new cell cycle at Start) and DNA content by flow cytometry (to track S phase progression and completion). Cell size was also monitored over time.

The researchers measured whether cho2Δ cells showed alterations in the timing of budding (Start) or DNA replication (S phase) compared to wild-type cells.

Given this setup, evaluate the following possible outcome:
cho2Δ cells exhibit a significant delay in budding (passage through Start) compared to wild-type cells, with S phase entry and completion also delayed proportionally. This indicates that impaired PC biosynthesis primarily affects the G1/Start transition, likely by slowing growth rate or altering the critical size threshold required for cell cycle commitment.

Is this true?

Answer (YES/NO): NO